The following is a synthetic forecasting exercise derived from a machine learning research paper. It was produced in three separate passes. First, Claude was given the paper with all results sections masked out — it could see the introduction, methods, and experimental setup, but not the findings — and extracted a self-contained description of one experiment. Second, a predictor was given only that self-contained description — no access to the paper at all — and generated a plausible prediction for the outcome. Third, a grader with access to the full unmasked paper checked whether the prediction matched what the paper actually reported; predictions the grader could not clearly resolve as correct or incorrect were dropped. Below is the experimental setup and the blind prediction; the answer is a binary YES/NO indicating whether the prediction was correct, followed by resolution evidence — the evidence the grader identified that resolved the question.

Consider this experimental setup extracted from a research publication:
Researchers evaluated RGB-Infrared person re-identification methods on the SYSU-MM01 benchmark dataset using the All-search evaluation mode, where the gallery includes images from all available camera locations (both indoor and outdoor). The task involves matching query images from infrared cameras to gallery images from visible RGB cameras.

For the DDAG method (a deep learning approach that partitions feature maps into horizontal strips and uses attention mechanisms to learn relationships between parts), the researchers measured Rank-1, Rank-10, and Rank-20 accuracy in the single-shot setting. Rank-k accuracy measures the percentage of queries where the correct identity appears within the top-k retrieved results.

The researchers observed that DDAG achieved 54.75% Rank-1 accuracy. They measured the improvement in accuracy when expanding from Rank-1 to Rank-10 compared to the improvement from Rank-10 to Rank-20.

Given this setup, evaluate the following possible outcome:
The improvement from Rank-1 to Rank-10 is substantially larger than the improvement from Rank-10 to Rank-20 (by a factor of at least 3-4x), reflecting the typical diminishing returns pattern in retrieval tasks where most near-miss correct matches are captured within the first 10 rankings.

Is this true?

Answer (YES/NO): YES